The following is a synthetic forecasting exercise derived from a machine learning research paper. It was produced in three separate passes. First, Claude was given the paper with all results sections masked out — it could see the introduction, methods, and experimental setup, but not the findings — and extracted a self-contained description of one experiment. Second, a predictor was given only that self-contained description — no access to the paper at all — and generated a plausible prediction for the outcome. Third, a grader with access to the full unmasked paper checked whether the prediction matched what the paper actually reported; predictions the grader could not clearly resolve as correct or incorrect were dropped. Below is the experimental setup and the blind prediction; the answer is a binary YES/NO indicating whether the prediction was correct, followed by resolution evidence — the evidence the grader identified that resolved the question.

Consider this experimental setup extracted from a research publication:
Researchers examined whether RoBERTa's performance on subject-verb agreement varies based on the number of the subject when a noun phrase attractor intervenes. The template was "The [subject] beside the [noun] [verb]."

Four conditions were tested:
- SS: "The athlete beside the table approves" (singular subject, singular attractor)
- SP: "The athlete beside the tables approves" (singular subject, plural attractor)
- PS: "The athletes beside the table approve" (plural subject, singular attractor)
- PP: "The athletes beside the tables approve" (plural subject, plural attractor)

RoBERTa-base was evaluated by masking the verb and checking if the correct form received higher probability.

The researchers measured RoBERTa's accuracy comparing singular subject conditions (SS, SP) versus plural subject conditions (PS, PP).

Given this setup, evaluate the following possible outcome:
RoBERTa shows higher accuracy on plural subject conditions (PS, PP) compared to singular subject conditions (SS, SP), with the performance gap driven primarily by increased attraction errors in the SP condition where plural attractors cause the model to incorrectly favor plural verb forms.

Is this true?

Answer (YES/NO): NO